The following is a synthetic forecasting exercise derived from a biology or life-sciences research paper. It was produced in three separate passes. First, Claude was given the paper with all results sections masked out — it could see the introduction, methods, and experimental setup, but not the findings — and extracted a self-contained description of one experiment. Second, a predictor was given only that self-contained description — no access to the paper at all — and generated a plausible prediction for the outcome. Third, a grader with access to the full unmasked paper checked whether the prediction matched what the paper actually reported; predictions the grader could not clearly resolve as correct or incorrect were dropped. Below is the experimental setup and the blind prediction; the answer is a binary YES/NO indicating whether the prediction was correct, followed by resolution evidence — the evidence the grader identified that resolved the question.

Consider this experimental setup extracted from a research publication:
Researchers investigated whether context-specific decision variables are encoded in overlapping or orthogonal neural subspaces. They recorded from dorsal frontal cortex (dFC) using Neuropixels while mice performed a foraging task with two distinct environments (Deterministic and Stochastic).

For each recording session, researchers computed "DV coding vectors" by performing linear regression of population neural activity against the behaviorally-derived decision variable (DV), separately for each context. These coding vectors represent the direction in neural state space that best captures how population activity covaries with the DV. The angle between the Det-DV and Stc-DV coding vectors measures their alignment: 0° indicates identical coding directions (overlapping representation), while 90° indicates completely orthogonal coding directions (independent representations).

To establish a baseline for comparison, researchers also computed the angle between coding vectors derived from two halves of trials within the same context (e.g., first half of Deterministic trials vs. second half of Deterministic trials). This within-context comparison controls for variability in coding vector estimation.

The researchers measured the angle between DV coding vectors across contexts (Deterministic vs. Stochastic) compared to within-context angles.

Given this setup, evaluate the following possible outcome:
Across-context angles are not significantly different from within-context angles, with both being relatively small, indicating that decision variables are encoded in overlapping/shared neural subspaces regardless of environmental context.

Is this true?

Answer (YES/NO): NO